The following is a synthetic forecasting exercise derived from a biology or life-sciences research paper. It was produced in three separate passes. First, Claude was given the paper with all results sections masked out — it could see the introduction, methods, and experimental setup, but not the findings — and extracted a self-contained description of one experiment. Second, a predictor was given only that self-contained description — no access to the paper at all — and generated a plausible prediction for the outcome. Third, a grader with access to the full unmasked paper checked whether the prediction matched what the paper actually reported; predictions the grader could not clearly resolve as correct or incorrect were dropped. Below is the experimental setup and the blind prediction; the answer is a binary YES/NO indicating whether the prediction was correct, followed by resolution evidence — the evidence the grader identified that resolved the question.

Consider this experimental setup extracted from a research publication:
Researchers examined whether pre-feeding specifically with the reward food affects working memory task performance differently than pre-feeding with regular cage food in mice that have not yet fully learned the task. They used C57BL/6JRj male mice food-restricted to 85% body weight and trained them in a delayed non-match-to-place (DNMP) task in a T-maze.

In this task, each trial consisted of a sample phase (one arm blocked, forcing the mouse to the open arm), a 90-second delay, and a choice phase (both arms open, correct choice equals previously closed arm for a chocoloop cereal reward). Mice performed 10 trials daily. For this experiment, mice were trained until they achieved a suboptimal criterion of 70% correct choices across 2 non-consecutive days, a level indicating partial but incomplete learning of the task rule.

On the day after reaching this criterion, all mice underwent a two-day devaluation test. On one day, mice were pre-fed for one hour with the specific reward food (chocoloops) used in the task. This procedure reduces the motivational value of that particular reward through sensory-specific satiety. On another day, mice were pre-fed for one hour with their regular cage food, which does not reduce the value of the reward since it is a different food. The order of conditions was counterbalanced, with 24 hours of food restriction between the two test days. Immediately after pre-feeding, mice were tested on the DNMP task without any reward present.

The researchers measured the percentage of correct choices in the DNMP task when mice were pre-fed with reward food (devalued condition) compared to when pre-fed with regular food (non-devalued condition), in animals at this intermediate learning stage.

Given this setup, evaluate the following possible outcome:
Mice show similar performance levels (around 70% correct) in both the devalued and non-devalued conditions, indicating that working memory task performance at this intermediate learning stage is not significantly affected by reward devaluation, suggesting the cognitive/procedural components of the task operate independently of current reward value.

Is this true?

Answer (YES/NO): NO